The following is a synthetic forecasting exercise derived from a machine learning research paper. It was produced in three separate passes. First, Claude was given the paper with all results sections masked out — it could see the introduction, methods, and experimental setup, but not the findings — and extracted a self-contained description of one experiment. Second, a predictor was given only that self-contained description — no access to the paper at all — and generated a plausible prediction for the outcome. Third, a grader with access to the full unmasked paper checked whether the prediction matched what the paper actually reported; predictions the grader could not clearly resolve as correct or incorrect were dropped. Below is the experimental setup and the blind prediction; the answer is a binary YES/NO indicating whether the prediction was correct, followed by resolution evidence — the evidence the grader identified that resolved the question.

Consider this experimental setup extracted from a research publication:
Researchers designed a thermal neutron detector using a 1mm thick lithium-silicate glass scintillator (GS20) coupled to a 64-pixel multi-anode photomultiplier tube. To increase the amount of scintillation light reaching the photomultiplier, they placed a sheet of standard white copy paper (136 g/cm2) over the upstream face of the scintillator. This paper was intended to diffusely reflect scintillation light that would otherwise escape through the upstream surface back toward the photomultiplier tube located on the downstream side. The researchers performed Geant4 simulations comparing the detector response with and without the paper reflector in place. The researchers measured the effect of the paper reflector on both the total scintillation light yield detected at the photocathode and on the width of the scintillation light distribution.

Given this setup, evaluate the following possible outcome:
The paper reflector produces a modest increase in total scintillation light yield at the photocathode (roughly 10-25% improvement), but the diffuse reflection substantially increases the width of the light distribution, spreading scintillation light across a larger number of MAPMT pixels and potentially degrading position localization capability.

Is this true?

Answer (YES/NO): NO